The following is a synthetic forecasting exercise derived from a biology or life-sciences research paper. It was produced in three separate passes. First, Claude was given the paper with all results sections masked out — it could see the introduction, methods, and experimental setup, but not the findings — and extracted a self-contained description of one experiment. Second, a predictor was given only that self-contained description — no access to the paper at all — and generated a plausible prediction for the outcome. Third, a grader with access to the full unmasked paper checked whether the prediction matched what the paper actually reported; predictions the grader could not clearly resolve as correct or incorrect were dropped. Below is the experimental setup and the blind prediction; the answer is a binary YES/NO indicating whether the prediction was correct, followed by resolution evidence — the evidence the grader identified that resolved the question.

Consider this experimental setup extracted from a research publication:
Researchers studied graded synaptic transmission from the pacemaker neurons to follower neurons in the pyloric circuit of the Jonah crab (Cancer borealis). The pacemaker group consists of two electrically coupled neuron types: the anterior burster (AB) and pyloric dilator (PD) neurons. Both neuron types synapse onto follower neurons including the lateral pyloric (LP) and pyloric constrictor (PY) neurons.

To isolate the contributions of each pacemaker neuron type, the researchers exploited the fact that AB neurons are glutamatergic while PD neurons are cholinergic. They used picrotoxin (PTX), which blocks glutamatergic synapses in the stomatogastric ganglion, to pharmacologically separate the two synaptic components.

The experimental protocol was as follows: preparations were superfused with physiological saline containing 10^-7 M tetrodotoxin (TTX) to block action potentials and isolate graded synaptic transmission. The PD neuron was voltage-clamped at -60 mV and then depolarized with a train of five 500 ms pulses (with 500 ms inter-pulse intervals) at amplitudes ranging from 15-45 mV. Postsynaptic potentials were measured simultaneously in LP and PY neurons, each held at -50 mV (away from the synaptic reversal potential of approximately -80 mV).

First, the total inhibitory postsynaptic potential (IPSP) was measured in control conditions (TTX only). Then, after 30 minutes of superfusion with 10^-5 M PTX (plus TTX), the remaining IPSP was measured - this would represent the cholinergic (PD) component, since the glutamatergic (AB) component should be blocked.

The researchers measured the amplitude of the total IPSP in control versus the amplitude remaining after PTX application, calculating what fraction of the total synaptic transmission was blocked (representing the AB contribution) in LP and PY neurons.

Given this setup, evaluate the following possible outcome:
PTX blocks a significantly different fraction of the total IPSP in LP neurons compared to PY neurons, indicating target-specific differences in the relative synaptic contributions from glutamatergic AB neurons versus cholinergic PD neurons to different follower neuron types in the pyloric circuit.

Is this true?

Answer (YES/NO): NO